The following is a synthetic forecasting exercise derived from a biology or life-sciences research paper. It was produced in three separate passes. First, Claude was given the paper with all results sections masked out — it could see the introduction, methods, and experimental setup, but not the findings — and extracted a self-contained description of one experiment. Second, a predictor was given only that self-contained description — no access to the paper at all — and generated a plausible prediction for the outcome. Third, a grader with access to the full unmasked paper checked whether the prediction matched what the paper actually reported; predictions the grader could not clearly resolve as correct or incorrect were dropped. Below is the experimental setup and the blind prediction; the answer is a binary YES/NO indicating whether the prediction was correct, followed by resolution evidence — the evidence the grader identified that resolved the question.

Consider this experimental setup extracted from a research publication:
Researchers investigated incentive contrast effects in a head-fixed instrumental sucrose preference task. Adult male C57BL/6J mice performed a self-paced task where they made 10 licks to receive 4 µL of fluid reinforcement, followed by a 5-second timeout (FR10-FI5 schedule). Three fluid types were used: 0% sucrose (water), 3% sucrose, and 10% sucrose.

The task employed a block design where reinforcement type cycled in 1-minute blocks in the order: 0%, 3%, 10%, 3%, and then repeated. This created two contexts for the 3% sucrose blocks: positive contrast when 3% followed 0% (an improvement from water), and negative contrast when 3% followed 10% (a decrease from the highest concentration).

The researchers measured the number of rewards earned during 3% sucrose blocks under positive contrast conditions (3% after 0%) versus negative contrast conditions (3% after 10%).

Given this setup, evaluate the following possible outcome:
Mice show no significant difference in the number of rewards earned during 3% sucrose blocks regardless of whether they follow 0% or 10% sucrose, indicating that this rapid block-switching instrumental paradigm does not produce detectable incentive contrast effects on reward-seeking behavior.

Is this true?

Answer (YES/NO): NO